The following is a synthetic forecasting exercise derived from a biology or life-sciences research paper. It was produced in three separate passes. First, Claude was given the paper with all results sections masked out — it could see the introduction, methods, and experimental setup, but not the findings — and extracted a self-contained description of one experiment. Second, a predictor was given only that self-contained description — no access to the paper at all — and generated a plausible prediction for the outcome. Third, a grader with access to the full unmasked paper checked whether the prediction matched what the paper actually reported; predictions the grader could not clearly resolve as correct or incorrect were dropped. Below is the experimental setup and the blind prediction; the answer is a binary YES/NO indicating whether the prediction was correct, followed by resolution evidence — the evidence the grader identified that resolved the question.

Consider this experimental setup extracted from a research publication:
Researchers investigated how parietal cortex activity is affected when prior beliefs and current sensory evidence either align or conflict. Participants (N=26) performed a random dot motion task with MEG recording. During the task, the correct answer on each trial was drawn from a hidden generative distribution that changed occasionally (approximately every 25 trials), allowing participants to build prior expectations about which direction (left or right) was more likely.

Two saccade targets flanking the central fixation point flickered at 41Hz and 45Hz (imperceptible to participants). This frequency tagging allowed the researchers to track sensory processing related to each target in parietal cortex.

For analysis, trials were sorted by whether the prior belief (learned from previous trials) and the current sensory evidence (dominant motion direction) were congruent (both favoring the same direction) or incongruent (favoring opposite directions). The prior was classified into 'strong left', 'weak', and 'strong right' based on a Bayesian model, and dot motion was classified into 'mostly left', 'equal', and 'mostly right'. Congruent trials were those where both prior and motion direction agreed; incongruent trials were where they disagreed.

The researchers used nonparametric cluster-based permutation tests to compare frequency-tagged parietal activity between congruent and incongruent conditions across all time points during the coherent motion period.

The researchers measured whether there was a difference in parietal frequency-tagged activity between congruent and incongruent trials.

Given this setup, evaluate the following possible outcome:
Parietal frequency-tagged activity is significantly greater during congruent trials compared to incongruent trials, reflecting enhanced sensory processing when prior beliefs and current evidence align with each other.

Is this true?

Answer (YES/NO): YES